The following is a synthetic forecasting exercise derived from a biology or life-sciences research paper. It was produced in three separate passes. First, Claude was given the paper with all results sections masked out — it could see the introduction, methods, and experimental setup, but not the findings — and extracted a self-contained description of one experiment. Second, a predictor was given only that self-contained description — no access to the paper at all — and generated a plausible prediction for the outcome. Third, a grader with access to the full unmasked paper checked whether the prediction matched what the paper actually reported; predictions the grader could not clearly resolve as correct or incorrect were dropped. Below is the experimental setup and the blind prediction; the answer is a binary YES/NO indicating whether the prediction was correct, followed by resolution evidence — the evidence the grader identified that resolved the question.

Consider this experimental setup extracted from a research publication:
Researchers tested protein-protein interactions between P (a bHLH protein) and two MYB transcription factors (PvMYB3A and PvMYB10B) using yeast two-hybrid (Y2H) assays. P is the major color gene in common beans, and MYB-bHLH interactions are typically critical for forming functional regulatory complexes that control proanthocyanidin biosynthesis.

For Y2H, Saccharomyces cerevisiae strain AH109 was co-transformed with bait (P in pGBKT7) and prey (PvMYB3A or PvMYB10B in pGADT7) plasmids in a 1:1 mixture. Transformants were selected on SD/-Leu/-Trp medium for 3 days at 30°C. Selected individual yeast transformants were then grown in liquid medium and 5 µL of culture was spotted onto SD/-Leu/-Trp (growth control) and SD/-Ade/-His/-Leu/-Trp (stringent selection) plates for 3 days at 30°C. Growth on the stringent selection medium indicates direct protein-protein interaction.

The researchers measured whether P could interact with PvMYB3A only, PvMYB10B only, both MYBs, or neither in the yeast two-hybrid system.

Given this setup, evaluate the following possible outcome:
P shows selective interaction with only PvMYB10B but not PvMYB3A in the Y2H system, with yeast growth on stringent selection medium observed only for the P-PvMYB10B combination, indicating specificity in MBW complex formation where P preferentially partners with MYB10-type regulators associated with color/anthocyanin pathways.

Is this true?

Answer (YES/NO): NO